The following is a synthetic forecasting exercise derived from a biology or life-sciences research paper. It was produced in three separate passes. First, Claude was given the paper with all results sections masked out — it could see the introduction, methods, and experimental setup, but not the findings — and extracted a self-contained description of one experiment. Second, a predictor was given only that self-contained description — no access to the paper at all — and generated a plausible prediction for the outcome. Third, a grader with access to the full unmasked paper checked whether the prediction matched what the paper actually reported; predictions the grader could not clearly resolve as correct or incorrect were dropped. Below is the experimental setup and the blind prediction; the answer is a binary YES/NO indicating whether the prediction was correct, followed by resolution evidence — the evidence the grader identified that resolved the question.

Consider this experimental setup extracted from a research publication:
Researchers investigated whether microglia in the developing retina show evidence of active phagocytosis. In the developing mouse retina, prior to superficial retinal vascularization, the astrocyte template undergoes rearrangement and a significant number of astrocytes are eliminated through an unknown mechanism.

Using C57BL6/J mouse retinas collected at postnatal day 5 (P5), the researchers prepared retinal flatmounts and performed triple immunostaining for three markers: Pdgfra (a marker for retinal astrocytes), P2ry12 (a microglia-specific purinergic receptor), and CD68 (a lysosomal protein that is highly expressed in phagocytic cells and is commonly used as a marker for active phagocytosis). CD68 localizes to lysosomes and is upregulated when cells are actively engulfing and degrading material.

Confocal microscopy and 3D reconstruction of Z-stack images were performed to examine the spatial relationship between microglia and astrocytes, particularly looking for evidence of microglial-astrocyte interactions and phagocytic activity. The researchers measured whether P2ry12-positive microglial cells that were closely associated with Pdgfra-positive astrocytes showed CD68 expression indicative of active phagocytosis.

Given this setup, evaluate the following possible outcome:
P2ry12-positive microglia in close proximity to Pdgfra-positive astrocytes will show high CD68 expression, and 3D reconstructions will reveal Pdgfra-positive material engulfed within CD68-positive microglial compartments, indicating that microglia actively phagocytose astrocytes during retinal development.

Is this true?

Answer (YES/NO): NO